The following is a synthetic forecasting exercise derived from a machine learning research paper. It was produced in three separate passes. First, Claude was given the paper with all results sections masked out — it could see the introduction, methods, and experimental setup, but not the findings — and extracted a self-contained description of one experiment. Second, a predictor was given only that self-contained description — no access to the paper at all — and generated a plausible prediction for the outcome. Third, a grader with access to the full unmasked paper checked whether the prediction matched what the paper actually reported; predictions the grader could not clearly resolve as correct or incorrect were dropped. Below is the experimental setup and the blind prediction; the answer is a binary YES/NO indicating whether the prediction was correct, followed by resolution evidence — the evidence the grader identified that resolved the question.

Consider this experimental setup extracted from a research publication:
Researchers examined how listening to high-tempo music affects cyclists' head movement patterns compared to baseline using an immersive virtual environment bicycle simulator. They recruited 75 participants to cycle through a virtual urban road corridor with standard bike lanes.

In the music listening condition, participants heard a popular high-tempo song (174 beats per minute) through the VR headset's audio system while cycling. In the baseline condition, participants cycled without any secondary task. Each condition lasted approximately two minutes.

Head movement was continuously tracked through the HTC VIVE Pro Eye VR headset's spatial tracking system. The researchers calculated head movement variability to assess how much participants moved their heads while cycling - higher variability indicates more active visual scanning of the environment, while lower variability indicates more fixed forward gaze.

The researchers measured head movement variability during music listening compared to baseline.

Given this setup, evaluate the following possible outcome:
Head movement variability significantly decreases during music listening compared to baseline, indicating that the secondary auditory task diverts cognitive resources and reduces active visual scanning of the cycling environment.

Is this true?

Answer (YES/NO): NO